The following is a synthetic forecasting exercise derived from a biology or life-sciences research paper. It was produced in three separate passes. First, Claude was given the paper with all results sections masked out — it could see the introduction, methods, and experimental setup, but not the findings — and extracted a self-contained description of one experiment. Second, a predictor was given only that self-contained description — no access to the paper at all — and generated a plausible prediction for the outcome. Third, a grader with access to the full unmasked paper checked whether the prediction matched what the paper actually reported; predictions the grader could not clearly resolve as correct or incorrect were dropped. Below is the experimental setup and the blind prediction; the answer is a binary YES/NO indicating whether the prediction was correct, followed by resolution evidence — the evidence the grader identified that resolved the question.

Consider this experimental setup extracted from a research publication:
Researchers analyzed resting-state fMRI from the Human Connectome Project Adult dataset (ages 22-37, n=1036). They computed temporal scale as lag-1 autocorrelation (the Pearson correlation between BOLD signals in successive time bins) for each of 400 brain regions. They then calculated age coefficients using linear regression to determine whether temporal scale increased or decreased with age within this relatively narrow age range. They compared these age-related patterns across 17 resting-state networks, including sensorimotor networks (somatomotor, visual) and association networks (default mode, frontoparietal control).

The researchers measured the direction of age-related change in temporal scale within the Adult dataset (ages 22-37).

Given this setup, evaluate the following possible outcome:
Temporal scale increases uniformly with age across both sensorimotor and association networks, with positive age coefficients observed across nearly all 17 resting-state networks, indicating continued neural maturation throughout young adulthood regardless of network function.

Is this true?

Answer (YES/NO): NO